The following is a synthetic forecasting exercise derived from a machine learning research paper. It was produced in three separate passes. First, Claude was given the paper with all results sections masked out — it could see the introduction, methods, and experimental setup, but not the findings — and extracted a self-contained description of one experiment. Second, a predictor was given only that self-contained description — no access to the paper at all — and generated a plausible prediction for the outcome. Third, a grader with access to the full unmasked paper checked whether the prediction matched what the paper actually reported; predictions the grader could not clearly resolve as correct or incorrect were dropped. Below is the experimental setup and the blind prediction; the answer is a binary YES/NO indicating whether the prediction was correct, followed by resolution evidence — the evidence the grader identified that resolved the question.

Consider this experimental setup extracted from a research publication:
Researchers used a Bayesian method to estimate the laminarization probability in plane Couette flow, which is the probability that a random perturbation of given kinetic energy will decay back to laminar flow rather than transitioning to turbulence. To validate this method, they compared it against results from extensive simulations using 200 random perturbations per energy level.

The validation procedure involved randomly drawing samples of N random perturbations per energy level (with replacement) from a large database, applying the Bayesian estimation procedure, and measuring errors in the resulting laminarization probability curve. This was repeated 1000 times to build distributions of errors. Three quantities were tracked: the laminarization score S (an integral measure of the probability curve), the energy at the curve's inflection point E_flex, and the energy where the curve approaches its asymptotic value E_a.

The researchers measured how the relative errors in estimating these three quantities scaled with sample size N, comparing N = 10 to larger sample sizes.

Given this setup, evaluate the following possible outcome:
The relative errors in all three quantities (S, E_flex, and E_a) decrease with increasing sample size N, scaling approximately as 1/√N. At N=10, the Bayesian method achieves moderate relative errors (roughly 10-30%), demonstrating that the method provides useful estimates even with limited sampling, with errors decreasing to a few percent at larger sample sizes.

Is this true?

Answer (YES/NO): NO